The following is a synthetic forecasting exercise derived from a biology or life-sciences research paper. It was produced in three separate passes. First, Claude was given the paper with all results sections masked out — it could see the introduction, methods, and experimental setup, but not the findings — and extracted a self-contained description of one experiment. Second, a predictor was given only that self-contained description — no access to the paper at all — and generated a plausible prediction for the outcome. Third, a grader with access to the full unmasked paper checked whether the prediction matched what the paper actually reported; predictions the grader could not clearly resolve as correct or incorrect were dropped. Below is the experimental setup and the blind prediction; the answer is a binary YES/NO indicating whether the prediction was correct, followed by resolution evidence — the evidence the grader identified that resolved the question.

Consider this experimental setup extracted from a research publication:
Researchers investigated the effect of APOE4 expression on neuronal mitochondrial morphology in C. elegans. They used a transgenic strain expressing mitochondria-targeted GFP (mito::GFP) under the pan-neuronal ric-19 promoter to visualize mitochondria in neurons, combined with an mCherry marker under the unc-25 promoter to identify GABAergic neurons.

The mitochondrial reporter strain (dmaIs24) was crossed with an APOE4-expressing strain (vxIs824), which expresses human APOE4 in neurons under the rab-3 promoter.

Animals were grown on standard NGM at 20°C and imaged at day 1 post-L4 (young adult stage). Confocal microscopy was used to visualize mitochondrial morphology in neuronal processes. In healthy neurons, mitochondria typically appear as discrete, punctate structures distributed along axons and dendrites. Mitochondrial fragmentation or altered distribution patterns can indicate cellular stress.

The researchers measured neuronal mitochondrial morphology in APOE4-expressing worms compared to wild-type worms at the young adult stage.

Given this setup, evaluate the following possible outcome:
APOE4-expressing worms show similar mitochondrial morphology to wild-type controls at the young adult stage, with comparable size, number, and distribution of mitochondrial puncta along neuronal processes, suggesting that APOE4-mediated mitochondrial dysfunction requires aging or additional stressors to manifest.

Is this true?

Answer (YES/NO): NO